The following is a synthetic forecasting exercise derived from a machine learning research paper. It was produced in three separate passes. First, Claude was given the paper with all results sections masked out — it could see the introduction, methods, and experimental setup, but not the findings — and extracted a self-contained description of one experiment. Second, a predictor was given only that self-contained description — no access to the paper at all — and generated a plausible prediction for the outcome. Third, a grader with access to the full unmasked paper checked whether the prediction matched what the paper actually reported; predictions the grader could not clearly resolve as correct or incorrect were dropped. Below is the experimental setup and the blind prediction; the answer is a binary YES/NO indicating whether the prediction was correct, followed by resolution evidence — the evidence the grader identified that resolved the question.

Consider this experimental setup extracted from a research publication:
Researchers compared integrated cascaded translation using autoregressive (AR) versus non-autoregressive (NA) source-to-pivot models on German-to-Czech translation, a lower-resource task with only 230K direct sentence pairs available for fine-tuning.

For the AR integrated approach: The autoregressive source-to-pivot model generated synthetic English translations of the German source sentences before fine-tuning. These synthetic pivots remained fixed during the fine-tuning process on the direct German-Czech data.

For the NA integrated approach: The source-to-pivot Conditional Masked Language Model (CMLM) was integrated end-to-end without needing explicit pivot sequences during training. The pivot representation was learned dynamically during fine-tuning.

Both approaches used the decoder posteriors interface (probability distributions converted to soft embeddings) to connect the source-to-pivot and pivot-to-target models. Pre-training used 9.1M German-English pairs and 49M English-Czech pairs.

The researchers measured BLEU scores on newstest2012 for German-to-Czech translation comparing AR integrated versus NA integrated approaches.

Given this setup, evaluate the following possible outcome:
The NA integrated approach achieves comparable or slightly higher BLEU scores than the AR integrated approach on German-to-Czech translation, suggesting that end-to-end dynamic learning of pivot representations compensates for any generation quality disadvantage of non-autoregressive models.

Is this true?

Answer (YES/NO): YES